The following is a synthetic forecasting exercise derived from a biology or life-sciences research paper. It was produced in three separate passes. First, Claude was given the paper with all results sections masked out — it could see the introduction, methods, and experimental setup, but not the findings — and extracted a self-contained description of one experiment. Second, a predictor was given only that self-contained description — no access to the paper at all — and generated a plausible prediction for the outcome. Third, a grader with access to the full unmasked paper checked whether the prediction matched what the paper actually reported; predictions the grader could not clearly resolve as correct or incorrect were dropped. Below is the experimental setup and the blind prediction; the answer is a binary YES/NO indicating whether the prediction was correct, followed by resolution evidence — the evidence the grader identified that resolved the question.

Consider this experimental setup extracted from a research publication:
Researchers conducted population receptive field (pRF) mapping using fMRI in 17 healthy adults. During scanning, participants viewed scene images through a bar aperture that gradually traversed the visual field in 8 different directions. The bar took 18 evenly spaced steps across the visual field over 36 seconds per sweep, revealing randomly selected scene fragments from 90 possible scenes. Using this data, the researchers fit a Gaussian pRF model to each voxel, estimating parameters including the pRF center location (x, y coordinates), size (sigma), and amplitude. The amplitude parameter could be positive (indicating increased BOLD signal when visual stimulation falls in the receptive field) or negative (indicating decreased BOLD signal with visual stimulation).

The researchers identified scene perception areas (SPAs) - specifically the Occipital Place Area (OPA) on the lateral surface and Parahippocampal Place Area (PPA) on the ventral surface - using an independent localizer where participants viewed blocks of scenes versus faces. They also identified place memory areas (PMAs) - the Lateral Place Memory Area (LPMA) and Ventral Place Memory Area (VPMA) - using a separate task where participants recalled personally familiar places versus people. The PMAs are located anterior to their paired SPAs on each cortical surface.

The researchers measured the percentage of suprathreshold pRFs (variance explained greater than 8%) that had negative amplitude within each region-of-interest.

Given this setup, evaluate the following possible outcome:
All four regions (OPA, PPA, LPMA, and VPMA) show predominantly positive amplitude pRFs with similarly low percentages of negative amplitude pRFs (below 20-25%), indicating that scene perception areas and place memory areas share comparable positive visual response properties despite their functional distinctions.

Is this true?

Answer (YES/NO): NO